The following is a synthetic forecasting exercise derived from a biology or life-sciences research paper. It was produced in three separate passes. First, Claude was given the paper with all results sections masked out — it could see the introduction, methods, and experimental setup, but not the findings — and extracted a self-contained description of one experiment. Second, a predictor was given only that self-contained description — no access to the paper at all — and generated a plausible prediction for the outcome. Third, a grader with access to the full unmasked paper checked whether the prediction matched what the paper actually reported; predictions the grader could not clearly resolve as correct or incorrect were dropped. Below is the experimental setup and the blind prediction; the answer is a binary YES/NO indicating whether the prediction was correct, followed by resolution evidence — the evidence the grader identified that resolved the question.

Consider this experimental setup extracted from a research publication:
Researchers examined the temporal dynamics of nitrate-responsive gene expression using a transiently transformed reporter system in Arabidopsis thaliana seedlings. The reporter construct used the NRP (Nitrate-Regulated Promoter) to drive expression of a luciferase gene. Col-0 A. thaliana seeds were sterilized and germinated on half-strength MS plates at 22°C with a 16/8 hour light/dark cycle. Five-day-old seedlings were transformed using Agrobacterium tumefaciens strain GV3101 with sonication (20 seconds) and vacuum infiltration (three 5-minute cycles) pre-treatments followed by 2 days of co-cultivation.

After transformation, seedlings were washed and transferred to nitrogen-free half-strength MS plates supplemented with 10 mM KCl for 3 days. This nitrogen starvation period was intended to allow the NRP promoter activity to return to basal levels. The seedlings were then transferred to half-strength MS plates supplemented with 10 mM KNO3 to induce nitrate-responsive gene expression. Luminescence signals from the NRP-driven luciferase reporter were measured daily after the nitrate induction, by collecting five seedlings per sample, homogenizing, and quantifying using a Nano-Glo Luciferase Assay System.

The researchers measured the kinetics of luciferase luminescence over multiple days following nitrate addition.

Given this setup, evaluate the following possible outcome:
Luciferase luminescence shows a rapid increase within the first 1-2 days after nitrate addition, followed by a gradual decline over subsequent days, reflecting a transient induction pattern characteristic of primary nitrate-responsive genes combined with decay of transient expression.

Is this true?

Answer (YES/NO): NO